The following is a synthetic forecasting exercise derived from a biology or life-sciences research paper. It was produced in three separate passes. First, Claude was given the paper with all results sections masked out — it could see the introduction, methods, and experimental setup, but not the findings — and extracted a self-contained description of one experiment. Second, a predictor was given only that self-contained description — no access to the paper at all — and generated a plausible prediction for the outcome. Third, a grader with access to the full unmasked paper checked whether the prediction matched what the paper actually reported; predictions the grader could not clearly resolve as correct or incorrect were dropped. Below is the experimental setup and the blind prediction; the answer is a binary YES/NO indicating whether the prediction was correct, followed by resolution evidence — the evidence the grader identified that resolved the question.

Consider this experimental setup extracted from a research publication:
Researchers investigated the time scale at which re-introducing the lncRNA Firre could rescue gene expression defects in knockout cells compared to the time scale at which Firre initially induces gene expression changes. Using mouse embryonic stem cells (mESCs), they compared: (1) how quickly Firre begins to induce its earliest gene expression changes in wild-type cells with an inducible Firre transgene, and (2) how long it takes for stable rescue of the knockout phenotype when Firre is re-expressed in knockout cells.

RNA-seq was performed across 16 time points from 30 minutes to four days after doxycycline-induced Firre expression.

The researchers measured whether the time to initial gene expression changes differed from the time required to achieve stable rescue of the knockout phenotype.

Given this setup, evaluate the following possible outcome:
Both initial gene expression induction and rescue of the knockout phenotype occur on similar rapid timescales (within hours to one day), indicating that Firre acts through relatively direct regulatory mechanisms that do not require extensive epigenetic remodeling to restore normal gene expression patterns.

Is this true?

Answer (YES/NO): NO